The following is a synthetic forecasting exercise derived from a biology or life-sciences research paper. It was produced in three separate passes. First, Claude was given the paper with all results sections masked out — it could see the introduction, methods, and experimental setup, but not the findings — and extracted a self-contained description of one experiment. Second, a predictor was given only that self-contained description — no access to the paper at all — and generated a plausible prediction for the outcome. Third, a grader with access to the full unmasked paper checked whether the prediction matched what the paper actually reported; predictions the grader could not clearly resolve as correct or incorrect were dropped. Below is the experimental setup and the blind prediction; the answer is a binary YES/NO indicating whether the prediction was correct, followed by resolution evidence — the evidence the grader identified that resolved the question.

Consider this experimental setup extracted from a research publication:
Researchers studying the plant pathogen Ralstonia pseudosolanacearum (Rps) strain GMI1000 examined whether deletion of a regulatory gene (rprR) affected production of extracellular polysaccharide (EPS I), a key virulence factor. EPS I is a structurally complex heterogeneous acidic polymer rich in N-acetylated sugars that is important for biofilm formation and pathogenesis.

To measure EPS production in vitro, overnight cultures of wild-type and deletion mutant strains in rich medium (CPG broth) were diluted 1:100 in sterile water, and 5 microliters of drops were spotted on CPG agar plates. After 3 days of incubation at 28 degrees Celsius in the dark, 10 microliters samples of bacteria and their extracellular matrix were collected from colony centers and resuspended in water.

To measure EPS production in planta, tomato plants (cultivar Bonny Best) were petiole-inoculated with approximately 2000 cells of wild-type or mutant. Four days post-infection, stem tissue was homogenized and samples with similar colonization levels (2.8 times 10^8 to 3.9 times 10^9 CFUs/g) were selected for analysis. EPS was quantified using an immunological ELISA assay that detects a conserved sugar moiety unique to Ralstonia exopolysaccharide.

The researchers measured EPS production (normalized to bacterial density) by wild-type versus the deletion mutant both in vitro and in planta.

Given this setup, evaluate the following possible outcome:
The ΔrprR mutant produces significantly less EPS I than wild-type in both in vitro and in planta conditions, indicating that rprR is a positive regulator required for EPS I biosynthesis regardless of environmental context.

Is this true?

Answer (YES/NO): NO